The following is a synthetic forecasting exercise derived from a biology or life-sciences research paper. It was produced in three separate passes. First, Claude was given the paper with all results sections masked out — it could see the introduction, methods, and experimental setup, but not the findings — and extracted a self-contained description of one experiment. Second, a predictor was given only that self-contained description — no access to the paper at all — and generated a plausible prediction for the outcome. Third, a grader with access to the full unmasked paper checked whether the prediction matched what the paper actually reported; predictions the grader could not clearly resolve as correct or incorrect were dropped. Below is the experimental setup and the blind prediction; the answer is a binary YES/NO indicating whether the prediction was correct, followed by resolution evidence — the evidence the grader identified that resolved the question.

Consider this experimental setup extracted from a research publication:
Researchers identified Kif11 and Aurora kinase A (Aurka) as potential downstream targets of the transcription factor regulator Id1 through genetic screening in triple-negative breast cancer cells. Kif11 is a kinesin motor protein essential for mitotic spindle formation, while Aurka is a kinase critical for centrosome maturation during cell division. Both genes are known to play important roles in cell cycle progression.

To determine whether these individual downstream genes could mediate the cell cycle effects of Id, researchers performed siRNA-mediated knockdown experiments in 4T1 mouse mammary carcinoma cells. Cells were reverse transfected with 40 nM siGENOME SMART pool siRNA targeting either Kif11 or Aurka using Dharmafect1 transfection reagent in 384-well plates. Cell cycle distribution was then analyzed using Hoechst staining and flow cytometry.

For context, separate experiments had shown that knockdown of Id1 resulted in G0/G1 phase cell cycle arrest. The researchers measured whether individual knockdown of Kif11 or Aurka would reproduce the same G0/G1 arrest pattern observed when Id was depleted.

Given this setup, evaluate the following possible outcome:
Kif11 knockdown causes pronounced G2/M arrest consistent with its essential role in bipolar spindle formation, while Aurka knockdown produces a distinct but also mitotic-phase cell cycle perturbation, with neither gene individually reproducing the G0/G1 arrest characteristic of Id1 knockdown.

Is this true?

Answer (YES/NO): NO